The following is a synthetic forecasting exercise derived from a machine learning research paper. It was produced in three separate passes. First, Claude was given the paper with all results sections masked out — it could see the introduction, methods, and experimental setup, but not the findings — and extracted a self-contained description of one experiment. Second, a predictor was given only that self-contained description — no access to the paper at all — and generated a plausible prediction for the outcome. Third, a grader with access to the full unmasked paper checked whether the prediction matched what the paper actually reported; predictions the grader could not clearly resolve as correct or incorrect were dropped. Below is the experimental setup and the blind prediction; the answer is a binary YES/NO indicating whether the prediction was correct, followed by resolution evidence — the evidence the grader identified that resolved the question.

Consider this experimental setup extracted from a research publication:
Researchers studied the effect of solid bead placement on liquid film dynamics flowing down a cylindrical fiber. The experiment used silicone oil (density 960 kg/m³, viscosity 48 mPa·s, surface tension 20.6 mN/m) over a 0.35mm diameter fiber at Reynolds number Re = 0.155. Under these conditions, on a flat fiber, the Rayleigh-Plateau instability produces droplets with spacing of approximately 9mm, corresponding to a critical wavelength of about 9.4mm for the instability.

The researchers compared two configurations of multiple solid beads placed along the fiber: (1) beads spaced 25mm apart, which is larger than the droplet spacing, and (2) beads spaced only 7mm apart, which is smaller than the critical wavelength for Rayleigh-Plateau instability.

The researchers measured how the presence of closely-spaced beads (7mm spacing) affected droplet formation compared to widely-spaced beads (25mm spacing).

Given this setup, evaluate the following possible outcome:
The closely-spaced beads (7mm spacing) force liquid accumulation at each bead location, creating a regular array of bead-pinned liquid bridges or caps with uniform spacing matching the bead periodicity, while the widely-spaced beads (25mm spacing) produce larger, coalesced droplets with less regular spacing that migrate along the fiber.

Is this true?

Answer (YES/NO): NO